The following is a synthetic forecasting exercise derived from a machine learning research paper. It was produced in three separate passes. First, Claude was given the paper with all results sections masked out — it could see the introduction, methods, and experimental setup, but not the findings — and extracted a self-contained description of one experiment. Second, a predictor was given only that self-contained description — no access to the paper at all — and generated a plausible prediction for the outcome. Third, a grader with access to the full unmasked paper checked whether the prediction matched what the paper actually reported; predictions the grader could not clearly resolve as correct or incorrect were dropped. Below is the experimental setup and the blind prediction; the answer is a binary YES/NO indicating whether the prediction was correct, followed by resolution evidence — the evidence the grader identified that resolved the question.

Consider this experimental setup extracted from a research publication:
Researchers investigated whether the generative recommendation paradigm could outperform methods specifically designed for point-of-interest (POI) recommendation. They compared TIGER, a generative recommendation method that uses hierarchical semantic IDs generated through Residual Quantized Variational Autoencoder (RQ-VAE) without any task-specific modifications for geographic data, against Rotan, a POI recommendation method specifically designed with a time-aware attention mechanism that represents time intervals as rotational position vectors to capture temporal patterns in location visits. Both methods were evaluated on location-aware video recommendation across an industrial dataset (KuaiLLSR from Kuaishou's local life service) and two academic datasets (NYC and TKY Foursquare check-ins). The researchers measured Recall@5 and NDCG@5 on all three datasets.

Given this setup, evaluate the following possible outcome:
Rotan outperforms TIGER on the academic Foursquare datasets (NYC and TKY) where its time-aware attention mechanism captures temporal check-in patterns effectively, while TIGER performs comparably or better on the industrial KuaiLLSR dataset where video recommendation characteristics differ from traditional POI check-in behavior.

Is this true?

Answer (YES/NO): NO